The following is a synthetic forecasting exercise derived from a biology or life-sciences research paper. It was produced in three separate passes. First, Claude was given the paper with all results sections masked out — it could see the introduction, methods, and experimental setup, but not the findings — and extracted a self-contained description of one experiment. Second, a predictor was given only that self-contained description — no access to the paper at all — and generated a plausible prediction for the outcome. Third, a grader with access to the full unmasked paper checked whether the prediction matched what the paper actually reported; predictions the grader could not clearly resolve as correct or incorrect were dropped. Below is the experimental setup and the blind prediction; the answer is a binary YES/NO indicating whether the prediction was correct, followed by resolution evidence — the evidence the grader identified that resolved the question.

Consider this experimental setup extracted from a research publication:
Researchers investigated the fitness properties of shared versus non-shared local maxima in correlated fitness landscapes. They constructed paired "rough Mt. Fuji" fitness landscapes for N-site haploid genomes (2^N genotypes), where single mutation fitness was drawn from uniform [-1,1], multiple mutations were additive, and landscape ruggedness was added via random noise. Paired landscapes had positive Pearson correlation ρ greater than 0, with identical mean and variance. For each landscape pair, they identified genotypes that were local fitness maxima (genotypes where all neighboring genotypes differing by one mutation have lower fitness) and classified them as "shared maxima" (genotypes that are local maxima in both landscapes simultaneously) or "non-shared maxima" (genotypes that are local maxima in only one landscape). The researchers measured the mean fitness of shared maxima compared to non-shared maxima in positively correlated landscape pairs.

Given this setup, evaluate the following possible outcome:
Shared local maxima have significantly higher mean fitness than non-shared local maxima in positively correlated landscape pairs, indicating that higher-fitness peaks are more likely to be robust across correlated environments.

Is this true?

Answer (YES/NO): YES